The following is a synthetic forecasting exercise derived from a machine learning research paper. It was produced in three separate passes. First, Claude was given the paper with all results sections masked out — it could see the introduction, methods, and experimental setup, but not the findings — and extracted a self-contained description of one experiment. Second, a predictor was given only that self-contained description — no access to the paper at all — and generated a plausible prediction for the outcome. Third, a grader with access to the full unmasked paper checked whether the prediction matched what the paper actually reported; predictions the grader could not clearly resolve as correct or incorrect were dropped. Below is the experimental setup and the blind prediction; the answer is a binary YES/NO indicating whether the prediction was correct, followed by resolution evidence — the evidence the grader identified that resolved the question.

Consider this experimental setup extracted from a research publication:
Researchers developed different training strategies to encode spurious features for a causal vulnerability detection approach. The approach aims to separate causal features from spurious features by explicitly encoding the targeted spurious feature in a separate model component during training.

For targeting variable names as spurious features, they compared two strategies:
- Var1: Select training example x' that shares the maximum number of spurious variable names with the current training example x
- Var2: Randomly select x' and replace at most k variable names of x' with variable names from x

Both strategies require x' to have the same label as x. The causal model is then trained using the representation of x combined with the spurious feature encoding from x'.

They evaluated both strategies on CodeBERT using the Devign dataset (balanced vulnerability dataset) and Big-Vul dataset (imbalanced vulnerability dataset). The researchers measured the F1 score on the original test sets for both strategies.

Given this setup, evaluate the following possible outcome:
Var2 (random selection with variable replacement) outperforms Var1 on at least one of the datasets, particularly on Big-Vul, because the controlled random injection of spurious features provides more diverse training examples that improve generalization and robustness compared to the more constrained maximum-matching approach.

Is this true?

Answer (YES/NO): NO